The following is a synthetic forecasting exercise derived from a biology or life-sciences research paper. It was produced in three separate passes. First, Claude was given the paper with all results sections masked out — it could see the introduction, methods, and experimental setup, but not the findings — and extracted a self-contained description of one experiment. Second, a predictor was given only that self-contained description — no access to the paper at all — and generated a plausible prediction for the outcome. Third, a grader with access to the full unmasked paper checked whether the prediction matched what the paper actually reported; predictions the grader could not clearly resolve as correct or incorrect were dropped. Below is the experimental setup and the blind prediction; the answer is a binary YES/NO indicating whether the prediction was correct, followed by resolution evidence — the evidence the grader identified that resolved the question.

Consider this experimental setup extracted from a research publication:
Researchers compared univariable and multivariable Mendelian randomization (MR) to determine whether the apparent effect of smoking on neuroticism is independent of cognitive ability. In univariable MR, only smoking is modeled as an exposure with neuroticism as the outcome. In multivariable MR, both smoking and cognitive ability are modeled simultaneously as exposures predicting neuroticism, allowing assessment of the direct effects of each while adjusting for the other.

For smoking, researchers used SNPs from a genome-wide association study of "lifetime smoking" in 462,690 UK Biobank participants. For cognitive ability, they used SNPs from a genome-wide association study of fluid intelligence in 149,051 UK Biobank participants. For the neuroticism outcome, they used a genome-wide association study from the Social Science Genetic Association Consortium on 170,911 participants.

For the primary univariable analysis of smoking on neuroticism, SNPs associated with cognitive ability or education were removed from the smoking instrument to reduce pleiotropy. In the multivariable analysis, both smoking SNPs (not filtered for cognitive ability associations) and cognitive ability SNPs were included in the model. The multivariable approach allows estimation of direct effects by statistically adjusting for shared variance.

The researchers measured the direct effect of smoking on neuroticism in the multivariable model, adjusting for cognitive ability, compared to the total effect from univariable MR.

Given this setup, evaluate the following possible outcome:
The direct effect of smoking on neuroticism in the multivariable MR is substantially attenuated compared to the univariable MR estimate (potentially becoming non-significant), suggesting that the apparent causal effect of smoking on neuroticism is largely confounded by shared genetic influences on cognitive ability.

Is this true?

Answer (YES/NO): NO